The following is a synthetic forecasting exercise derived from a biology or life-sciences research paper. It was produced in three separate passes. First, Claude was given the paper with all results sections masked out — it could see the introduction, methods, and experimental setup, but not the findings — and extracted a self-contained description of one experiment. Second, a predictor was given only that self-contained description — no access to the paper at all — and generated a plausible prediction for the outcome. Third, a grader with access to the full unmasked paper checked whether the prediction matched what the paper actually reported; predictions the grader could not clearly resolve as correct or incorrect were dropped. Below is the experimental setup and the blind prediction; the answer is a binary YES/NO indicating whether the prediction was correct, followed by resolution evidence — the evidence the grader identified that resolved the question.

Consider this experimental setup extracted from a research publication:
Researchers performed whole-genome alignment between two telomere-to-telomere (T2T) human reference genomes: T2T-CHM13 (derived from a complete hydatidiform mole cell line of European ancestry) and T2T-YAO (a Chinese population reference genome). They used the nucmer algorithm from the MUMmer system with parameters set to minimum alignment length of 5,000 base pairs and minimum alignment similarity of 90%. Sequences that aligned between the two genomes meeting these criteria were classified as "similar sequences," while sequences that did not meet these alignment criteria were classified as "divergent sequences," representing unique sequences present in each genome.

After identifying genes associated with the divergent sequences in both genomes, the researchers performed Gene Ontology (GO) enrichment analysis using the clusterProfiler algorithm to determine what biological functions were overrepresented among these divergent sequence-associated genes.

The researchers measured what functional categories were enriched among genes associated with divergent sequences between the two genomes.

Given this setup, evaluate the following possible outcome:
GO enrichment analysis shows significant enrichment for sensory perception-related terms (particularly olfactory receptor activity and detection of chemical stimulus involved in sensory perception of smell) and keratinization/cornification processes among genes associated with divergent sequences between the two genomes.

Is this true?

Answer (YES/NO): NO